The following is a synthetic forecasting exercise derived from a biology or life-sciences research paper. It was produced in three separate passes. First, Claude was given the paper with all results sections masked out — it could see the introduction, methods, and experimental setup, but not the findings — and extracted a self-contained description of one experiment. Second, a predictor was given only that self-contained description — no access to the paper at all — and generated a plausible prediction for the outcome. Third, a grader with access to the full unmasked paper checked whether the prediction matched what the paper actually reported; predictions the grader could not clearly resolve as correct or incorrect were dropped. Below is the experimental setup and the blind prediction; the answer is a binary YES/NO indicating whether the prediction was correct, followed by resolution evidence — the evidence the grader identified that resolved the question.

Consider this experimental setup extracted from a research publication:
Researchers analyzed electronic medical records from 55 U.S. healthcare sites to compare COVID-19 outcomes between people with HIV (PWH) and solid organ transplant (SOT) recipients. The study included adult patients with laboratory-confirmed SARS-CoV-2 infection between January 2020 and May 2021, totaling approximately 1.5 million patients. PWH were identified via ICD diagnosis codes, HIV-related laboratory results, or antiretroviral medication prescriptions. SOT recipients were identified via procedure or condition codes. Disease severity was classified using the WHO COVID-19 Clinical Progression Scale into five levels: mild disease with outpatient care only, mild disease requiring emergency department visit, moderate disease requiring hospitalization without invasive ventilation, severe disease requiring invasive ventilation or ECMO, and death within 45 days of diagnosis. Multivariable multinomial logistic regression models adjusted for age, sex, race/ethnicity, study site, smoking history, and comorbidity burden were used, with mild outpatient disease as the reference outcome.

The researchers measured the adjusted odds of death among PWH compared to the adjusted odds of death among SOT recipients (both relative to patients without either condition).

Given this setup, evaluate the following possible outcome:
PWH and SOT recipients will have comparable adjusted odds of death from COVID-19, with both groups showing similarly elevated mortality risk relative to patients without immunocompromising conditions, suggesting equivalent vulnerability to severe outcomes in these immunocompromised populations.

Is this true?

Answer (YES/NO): NO